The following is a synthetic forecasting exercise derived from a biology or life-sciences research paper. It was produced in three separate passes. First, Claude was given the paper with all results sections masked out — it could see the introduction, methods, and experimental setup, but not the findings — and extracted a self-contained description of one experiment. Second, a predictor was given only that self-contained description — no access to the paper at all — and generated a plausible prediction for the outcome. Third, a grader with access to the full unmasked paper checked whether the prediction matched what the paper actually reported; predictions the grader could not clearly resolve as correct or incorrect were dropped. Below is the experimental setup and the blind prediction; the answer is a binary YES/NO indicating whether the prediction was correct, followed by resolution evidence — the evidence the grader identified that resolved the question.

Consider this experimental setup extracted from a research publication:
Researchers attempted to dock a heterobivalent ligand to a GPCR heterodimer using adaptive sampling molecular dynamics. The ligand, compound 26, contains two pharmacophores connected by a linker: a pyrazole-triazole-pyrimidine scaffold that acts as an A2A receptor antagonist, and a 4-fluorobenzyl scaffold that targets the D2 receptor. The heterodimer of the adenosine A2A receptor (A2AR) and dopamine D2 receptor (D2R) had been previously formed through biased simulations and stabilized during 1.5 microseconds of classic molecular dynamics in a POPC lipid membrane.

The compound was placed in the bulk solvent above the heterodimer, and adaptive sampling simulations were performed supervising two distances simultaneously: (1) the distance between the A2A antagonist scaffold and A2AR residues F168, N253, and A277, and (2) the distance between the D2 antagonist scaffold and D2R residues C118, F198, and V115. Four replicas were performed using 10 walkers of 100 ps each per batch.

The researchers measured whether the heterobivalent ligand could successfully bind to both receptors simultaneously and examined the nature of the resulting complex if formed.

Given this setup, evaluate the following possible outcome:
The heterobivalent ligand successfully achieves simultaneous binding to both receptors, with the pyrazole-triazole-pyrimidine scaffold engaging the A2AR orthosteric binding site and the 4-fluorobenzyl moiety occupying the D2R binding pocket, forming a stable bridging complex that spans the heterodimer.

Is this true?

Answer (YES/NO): YES